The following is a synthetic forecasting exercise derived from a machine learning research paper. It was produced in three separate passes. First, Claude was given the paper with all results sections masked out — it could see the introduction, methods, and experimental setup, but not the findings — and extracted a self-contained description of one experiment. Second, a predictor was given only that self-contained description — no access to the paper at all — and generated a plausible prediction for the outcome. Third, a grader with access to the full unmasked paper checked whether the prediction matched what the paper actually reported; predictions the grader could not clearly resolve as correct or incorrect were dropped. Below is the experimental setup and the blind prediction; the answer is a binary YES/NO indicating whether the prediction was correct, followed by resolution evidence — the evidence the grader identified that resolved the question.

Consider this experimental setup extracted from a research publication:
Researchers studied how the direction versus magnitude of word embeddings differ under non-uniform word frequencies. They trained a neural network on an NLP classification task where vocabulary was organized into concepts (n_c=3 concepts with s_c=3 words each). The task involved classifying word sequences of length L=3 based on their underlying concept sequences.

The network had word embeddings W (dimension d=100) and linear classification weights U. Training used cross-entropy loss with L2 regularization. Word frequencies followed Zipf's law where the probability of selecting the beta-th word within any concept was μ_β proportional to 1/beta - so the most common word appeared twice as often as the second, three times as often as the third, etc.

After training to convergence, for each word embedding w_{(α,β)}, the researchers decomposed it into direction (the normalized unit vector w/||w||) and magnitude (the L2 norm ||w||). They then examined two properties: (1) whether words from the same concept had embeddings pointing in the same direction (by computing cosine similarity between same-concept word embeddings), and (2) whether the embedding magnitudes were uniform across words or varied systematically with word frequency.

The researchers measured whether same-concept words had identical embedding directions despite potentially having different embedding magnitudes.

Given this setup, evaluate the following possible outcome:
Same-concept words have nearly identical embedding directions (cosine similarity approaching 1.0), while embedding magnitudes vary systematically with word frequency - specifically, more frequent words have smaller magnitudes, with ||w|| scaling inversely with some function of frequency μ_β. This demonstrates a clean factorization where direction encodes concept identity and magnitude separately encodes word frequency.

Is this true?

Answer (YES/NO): NO